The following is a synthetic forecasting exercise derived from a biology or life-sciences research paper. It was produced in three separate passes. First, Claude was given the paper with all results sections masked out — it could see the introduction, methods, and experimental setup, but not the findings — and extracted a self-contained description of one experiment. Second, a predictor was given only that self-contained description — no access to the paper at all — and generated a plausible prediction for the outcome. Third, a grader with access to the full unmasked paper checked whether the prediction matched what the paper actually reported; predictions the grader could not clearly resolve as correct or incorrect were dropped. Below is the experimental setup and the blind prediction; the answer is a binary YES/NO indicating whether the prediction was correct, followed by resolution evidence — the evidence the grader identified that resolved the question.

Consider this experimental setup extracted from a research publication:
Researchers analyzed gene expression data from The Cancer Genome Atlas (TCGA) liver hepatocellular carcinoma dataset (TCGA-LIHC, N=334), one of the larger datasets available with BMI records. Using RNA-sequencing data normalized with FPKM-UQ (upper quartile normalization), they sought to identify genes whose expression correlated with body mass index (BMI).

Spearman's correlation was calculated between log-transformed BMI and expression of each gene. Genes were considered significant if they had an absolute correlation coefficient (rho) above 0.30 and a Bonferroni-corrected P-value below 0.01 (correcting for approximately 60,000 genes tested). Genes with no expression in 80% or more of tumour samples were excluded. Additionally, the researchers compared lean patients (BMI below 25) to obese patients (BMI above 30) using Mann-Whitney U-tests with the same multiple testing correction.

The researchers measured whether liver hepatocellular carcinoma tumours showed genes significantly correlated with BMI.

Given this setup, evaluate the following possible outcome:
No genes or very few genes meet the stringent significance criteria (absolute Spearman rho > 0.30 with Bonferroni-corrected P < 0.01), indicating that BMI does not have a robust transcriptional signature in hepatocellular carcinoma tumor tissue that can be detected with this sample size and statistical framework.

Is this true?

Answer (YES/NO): YES